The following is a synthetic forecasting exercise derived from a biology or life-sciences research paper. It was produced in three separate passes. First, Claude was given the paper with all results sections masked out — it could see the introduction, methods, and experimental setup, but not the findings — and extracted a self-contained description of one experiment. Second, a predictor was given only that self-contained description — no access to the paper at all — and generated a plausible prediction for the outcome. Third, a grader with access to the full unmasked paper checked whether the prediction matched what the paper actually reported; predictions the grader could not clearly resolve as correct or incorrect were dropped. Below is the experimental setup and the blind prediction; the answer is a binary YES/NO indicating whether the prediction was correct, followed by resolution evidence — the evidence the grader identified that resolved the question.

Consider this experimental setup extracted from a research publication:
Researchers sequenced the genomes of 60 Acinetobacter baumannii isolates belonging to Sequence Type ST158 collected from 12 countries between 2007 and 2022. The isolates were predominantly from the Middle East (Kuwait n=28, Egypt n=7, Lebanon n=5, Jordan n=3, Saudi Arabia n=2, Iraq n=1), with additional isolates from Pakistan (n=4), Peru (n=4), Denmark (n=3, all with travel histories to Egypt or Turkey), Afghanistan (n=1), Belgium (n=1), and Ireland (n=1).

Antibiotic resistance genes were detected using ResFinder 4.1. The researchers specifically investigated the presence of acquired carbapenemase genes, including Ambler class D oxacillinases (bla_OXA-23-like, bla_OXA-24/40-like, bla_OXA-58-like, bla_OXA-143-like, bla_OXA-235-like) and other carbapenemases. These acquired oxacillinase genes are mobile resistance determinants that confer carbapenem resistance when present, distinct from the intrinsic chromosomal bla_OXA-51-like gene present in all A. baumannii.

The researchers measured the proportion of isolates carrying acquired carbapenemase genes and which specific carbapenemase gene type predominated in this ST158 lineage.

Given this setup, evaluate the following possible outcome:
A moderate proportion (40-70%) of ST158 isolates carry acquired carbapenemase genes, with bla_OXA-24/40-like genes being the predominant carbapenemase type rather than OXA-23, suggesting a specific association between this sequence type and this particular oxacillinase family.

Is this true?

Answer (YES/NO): NO